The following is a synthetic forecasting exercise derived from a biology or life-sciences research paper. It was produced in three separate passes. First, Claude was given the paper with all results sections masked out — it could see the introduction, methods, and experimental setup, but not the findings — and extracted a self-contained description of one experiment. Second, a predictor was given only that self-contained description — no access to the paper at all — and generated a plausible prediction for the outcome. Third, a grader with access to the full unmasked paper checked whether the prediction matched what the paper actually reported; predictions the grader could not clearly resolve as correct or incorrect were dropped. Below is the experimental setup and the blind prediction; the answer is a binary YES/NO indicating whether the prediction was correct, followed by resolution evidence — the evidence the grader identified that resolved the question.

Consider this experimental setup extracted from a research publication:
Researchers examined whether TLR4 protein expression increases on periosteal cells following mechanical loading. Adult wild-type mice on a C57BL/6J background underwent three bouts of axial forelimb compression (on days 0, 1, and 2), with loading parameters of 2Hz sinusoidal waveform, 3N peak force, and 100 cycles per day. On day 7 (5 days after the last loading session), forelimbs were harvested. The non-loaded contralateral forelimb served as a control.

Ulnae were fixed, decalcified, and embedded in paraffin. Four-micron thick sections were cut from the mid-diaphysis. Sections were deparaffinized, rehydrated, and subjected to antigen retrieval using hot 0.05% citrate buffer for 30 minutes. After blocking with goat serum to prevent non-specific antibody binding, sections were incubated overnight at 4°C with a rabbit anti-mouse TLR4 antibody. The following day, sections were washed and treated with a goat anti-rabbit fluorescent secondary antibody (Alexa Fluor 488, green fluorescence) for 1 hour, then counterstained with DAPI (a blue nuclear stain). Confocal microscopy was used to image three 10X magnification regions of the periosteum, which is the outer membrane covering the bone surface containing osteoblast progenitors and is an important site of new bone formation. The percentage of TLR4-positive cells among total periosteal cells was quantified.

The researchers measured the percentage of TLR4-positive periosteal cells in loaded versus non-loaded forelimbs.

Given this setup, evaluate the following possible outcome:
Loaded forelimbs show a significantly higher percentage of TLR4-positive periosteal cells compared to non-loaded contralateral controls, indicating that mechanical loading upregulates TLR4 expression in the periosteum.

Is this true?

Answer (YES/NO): YES